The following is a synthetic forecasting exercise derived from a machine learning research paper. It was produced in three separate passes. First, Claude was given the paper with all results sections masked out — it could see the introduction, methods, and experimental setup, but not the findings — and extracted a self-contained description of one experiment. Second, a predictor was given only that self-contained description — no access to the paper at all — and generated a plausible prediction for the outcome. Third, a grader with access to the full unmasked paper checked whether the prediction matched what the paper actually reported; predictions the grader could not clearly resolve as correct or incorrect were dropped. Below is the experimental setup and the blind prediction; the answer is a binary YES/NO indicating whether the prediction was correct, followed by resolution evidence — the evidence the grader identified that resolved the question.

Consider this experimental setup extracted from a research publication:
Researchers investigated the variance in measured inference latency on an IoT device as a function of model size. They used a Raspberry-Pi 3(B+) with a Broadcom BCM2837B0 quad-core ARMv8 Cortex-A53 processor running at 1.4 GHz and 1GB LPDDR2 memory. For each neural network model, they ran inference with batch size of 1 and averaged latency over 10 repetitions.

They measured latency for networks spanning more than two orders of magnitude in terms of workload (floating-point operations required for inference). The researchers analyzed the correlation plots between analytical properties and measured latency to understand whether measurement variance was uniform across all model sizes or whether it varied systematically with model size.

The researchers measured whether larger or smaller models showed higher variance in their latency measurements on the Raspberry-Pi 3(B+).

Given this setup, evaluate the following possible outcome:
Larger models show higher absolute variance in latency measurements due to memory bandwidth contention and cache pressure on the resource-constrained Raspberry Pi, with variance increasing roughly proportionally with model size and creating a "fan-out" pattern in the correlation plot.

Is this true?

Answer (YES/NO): YES